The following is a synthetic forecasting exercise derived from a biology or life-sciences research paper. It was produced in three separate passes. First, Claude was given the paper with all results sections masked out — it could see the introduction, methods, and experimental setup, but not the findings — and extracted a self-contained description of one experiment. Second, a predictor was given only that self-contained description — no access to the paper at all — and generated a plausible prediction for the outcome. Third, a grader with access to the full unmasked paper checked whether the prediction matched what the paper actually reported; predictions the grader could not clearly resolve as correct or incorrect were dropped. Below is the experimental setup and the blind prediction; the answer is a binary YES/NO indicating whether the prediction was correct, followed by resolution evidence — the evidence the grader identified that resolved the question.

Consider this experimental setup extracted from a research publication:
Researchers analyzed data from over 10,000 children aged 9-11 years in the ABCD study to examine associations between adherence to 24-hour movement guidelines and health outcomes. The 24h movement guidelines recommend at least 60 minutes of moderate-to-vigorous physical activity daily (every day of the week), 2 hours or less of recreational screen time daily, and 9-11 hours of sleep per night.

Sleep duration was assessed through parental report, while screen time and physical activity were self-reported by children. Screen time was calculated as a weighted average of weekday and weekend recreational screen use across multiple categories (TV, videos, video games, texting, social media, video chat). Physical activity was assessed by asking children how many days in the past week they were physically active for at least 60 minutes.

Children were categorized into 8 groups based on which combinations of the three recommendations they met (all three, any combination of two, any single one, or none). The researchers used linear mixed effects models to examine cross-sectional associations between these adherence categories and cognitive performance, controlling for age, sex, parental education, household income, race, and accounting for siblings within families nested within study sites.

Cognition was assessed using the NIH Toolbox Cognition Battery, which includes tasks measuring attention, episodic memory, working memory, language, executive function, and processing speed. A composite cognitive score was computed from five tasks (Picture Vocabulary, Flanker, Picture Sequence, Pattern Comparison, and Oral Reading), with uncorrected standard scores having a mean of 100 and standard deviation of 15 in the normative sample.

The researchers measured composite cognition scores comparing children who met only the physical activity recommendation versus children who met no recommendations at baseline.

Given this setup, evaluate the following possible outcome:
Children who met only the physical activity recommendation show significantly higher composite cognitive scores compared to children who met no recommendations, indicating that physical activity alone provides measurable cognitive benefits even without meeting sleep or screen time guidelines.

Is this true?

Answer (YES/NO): NO